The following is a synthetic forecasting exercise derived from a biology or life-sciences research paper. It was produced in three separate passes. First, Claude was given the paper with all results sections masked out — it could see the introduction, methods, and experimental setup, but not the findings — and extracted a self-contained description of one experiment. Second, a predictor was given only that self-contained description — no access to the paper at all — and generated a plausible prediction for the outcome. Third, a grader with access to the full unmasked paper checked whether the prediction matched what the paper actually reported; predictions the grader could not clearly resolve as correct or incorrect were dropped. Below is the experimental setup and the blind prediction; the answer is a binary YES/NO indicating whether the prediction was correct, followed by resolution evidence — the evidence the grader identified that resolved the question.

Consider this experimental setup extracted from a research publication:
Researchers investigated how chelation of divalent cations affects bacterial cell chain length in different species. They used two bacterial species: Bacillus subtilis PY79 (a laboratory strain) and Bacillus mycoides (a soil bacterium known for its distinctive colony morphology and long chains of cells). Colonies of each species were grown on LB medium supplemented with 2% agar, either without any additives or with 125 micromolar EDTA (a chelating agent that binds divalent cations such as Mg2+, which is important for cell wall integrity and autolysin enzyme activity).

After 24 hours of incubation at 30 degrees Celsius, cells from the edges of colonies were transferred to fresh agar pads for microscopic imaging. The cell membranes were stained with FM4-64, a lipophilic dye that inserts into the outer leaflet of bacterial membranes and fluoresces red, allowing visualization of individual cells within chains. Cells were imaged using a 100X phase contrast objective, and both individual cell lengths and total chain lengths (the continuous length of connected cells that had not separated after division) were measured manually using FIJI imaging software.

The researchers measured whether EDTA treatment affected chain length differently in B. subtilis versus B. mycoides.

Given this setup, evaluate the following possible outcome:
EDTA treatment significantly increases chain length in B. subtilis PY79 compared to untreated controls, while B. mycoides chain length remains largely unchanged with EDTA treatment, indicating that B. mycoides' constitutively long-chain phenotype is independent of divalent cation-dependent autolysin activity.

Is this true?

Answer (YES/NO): YES